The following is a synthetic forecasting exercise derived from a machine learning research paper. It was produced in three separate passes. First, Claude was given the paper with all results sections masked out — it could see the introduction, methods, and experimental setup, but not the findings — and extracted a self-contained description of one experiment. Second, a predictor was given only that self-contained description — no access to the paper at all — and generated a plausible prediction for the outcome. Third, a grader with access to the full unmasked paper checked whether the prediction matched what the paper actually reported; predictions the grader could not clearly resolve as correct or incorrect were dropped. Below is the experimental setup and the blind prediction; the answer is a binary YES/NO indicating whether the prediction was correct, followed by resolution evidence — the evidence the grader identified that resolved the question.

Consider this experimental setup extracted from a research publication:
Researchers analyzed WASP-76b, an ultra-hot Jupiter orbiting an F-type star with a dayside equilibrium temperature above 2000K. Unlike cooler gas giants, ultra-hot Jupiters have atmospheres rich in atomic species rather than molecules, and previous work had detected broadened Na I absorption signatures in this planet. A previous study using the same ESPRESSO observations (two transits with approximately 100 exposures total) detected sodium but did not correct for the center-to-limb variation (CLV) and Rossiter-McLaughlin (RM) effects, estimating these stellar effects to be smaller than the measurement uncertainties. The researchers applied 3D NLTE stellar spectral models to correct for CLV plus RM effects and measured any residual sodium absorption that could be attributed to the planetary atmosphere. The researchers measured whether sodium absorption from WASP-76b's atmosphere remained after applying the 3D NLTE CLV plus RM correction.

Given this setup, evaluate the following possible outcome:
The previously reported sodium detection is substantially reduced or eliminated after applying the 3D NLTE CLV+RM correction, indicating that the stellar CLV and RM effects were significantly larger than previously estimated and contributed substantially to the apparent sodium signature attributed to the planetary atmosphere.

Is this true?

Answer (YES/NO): NO